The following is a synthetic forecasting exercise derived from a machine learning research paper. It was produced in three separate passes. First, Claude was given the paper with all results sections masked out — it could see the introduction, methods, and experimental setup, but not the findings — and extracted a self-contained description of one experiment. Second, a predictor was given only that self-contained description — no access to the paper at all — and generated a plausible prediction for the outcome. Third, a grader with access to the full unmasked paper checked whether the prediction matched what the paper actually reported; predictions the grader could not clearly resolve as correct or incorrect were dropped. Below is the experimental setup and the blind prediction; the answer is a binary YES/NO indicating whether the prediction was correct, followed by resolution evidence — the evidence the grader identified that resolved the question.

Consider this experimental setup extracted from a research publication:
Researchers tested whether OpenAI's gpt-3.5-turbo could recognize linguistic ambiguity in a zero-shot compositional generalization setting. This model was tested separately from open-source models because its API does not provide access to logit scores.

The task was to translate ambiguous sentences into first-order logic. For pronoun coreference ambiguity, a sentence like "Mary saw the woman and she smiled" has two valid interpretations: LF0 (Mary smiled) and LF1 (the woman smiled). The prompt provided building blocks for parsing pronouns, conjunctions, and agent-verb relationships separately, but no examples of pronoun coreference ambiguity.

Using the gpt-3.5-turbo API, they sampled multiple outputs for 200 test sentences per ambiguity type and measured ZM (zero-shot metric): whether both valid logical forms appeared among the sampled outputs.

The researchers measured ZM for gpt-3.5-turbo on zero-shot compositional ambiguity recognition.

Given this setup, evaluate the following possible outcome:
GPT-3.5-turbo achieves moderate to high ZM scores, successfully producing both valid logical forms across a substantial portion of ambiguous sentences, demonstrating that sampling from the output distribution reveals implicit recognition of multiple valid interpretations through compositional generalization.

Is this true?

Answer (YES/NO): NO